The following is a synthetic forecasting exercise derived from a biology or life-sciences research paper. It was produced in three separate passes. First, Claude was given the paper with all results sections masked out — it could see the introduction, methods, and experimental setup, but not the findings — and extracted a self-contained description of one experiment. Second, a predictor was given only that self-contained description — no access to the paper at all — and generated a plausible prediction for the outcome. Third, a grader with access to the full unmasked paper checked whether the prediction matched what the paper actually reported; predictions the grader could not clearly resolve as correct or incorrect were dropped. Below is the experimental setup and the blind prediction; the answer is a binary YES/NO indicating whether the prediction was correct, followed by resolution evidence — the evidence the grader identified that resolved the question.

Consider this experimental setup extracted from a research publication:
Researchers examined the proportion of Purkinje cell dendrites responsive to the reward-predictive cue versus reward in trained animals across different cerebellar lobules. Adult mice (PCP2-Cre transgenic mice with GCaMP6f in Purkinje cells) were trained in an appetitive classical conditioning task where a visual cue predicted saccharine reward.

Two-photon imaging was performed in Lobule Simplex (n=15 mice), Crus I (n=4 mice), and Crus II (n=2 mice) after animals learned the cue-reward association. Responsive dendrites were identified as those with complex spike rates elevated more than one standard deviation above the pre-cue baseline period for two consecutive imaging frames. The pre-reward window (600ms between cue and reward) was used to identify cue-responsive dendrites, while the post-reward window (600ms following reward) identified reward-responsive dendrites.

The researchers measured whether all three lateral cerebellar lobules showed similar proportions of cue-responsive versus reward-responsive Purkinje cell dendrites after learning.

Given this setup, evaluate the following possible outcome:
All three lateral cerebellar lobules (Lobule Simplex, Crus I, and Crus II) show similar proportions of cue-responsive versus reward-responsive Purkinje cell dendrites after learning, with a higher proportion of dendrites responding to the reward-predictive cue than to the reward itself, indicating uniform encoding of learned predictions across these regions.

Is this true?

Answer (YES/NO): NO